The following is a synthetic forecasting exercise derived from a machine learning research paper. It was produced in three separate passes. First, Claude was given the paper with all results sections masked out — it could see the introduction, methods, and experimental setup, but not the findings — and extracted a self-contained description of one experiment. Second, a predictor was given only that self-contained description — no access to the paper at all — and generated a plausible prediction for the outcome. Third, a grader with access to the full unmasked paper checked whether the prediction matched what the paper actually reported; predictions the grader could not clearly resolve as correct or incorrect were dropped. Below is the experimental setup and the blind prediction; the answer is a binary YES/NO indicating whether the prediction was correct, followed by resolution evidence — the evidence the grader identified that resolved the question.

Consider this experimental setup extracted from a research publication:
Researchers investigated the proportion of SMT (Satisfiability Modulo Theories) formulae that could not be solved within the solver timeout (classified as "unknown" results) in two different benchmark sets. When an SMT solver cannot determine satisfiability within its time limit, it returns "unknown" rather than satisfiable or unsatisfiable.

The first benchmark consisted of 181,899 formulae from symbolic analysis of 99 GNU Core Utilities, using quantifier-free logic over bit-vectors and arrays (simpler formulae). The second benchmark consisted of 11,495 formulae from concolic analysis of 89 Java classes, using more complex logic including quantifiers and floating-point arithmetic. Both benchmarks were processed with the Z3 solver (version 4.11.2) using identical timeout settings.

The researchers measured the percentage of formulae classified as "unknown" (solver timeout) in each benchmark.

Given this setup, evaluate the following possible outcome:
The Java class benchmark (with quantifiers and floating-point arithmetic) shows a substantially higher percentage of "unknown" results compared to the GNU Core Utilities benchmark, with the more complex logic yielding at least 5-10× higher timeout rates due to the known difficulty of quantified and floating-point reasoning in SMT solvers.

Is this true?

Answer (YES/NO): YES